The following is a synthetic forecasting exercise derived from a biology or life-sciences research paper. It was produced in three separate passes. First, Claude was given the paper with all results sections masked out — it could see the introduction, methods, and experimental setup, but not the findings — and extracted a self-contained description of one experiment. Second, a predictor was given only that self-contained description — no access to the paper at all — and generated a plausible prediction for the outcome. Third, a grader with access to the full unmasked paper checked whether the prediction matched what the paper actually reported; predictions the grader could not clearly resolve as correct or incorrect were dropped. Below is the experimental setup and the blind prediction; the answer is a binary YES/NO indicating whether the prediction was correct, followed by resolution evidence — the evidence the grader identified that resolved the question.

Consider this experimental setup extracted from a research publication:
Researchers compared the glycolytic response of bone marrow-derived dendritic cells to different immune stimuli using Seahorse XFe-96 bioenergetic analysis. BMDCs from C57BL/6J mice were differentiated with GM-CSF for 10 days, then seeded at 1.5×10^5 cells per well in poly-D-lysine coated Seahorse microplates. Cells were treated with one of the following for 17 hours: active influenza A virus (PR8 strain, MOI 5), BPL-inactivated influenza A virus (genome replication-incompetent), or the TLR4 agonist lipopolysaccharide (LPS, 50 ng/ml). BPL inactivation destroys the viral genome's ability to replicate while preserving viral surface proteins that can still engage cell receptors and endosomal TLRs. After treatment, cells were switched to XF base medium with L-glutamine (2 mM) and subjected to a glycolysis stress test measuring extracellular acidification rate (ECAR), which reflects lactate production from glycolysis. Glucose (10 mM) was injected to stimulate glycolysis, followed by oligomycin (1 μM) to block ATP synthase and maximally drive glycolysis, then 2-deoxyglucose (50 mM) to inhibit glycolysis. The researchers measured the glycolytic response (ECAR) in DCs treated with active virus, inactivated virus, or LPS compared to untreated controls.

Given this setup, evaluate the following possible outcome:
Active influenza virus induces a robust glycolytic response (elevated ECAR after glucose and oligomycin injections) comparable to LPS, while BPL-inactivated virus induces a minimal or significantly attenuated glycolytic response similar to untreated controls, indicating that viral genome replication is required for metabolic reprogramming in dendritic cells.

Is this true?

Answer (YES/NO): NO